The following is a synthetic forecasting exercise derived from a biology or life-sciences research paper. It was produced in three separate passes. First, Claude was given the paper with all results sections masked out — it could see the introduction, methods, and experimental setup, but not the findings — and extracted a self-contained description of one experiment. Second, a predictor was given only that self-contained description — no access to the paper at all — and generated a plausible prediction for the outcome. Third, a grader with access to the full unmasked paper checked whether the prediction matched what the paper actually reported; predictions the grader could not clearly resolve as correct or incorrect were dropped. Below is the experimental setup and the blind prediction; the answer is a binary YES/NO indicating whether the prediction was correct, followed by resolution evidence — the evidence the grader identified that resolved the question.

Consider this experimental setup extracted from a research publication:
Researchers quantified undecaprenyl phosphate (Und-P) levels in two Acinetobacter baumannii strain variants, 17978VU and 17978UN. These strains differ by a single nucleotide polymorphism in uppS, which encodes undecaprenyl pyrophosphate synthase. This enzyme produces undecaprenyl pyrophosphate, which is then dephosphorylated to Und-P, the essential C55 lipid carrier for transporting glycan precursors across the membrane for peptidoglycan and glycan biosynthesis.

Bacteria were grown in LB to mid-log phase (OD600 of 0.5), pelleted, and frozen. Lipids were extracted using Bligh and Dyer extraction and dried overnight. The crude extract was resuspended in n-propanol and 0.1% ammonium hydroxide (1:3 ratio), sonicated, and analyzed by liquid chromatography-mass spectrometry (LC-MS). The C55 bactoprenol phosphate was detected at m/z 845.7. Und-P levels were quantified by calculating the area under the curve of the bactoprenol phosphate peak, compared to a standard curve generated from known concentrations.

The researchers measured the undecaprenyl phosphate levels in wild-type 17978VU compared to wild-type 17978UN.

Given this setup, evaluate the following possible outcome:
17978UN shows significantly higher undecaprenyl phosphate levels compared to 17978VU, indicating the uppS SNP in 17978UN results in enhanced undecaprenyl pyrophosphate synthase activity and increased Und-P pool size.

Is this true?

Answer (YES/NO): NO